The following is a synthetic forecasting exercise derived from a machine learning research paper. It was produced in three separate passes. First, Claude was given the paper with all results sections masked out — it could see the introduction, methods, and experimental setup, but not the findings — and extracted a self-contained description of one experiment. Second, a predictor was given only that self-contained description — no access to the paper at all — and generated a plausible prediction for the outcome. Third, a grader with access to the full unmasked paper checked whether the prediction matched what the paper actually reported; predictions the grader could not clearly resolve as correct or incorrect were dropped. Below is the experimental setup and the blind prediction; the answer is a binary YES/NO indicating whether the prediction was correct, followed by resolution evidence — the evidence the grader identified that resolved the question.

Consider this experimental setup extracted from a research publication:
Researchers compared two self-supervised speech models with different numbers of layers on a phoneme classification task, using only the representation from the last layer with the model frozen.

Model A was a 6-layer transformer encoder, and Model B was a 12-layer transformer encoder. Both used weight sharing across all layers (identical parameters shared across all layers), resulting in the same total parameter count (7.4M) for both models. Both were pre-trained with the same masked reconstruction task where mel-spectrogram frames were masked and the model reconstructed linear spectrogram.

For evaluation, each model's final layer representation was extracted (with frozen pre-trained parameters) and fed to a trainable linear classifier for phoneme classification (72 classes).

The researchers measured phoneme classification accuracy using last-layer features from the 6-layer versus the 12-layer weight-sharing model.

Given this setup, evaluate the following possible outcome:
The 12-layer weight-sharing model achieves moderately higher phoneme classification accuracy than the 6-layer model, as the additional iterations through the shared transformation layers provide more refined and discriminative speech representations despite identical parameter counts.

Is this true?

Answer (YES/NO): NO